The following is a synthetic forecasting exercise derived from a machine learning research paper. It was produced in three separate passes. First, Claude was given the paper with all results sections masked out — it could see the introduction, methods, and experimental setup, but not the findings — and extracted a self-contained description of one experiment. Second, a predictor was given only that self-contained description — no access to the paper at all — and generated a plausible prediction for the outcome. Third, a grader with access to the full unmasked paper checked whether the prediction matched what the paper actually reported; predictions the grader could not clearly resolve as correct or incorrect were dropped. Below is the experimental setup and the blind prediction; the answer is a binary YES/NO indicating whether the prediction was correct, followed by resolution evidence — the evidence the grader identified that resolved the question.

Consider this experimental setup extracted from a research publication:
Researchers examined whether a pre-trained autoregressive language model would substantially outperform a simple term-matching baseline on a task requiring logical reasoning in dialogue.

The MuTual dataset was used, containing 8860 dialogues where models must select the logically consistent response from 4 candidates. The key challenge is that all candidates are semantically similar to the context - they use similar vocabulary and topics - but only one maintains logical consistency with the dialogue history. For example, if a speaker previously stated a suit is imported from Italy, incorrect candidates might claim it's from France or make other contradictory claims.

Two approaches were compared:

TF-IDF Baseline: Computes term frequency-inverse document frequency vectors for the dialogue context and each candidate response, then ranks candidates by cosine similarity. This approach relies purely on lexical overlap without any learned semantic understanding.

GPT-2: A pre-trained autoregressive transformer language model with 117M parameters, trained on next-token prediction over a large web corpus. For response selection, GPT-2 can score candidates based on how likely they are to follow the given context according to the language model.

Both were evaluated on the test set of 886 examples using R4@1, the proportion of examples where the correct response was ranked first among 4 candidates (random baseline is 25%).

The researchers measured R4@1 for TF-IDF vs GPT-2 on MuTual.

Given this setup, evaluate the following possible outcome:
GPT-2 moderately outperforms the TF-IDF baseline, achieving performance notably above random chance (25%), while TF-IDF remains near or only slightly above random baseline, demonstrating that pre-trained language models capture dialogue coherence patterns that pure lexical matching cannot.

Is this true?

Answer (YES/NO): YES